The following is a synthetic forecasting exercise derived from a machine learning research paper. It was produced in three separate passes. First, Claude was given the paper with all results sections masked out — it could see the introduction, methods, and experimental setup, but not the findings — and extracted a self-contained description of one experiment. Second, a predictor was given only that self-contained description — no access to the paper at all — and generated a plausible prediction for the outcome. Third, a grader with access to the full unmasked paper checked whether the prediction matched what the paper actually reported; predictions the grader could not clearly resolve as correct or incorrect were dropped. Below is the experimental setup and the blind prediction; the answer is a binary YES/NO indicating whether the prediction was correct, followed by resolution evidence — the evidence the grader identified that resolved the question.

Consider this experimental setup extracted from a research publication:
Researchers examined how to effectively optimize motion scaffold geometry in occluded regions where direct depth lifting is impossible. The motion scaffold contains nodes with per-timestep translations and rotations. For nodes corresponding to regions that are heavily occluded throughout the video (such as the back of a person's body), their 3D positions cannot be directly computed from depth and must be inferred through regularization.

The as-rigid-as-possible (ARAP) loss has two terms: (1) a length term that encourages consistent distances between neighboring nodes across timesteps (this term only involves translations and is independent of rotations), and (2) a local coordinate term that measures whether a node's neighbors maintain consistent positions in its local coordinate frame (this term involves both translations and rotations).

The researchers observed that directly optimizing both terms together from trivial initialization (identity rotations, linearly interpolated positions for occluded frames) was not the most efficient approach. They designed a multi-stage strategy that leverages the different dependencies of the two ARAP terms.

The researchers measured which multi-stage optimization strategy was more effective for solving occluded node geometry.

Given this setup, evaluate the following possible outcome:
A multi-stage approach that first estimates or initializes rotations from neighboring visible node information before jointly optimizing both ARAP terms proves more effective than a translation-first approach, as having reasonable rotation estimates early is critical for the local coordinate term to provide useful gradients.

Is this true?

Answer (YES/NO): NO